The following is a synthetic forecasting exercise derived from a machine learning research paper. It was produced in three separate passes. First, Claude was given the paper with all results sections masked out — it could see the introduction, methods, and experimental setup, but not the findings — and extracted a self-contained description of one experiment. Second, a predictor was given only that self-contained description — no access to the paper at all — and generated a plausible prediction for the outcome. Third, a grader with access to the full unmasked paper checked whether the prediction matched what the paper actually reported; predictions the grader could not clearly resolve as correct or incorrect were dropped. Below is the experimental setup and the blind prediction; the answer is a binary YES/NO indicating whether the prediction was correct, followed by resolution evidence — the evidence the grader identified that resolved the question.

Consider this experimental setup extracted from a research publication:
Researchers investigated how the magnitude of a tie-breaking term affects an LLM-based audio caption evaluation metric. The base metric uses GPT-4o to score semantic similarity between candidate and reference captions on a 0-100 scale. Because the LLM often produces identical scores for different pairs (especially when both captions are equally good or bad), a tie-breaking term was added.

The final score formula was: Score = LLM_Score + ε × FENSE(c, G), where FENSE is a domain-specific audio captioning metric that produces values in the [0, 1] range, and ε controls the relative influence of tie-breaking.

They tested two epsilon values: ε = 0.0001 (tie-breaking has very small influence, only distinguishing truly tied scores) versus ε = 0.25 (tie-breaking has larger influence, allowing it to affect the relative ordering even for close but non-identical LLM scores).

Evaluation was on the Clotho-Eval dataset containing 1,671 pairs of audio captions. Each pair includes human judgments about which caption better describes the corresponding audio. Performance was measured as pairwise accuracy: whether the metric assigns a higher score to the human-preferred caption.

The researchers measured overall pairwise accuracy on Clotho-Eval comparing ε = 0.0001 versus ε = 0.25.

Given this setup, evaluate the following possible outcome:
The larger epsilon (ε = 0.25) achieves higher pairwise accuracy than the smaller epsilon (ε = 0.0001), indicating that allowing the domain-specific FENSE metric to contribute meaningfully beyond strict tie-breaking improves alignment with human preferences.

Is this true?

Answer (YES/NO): YES